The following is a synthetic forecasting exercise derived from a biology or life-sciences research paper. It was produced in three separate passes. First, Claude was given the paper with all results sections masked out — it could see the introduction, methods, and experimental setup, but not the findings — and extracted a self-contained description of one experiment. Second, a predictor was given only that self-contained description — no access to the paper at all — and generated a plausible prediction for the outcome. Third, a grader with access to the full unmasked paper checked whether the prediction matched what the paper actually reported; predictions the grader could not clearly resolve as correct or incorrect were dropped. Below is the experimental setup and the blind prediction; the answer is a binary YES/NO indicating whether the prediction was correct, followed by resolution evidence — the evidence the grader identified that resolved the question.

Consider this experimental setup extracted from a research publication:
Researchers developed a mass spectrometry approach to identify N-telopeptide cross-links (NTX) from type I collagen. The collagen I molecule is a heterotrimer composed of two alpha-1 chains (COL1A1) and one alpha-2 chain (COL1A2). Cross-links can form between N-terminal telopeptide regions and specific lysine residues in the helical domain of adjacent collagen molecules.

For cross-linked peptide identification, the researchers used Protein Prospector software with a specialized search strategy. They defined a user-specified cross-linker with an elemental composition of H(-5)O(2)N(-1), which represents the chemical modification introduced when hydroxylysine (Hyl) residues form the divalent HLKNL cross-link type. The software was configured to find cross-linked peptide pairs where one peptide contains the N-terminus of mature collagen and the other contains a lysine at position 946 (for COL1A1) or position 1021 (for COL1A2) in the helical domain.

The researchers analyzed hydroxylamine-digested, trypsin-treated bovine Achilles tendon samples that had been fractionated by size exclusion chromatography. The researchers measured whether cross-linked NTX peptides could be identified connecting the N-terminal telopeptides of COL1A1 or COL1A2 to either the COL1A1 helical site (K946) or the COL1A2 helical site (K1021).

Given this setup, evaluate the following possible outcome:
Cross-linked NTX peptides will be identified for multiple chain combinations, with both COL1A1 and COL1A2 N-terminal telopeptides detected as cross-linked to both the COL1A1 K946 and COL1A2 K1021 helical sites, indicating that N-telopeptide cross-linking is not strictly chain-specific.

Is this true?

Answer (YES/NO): NO